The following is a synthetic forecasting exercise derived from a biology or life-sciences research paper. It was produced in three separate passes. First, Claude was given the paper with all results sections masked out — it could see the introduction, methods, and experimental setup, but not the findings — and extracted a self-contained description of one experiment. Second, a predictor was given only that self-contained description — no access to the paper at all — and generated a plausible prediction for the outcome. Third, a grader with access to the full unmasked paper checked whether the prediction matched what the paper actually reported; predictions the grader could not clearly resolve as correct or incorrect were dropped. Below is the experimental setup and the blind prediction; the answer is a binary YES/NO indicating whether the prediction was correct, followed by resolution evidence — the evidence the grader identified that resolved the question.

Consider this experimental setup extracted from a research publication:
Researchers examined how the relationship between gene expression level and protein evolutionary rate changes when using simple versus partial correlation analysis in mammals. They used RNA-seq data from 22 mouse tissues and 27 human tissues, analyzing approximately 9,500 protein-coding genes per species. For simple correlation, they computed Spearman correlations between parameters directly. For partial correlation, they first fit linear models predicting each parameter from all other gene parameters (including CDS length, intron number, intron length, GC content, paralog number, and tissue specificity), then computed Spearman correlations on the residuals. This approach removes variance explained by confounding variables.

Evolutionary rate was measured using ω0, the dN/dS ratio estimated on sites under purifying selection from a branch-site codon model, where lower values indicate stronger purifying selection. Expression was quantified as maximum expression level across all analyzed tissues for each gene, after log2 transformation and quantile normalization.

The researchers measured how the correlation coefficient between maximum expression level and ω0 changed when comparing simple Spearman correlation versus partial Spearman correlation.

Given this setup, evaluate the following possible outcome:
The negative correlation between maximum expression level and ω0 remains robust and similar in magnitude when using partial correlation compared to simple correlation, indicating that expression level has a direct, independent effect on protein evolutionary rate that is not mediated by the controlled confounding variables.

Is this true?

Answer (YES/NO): NO